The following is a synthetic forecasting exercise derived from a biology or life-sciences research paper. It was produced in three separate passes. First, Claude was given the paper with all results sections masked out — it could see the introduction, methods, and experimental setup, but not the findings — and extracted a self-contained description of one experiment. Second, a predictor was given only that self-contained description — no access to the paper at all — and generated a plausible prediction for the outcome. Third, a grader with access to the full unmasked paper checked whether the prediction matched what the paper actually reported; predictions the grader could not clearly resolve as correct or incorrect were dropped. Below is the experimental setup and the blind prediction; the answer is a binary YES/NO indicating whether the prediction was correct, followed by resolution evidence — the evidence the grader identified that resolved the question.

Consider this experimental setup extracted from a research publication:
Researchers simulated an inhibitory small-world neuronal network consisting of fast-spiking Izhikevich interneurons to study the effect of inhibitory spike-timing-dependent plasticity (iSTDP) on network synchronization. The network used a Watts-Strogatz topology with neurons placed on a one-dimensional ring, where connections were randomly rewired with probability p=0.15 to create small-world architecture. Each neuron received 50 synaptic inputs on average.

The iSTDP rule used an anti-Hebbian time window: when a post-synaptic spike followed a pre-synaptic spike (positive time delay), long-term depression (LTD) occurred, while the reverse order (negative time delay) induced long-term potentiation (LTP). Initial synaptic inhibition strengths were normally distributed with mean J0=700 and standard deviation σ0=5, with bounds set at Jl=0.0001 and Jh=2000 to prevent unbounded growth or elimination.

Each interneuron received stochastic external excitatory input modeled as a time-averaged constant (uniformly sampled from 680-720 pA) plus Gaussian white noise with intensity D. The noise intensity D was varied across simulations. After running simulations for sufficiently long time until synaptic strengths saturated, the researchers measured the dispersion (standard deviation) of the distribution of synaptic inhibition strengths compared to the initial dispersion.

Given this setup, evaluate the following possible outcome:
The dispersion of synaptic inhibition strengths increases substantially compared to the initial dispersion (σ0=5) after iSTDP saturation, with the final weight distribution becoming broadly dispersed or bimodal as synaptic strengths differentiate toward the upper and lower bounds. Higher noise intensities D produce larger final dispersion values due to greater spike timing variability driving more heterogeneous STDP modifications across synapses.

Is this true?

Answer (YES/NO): NO